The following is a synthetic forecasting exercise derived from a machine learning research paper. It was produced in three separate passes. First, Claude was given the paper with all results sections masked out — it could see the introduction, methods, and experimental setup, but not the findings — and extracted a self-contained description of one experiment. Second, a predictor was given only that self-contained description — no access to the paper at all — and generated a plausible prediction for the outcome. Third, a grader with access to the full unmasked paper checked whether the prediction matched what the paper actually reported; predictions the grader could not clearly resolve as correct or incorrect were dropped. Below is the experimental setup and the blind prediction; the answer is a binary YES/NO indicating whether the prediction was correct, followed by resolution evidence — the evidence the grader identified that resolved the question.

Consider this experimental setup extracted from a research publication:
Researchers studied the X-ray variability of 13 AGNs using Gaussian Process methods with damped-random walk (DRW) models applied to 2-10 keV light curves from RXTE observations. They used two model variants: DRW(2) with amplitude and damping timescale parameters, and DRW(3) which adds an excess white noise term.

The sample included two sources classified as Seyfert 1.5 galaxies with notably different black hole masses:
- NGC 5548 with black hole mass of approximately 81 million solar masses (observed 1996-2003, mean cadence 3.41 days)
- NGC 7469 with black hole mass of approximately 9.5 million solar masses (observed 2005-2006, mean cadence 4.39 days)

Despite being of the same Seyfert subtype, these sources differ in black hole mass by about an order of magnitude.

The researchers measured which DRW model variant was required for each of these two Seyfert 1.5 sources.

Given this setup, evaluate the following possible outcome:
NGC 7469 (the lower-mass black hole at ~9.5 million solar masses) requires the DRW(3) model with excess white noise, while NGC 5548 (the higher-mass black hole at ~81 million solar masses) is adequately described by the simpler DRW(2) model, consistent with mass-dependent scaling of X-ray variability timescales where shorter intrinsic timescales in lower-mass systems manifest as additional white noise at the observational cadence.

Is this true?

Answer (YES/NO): NO